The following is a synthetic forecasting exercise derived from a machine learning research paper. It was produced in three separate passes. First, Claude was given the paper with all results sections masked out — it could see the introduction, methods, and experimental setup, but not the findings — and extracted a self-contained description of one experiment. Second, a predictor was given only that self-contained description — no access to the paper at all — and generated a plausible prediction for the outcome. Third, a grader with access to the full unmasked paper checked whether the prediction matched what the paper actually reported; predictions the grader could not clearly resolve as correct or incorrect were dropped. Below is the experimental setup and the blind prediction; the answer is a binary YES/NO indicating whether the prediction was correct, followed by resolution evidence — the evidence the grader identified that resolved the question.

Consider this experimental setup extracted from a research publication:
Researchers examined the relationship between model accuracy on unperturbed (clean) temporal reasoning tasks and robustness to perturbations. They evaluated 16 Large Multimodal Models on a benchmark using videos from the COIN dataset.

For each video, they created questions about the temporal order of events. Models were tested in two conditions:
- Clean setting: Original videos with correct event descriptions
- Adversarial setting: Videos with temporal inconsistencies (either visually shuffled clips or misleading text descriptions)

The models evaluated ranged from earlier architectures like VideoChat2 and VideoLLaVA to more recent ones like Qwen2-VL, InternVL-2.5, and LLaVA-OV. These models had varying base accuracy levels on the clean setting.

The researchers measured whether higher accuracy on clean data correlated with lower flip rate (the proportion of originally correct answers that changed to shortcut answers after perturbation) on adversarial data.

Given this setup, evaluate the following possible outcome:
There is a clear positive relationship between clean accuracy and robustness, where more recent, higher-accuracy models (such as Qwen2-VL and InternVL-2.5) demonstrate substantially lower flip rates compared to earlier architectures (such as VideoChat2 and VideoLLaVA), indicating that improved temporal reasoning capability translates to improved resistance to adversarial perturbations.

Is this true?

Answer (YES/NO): NO